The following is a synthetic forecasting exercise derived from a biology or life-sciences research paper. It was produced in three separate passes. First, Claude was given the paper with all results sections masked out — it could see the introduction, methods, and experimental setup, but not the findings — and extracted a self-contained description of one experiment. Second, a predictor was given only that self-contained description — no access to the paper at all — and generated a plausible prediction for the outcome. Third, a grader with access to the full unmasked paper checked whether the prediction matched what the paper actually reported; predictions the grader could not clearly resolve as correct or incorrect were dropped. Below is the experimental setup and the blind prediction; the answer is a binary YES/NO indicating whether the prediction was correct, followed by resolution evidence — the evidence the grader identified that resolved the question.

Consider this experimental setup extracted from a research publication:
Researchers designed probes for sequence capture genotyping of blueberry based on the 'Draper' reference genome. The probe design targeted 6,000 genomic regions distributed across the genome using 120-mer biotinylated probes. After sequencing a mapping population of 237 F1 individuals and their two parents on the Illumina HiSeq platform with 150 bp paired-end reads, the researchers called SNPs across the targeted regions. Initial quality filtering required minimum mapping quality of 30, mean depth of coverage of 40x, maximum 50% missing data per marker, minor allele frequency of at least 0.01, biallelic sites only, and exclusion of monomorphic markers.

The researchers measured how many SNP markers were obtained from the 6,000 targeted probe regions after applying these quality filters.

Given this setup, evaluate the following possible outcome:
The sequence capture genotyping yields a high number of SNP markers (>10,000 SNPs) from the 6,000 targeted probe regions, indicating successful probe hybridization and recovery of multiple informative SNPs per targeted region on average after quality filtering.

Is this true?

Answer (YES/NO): YES